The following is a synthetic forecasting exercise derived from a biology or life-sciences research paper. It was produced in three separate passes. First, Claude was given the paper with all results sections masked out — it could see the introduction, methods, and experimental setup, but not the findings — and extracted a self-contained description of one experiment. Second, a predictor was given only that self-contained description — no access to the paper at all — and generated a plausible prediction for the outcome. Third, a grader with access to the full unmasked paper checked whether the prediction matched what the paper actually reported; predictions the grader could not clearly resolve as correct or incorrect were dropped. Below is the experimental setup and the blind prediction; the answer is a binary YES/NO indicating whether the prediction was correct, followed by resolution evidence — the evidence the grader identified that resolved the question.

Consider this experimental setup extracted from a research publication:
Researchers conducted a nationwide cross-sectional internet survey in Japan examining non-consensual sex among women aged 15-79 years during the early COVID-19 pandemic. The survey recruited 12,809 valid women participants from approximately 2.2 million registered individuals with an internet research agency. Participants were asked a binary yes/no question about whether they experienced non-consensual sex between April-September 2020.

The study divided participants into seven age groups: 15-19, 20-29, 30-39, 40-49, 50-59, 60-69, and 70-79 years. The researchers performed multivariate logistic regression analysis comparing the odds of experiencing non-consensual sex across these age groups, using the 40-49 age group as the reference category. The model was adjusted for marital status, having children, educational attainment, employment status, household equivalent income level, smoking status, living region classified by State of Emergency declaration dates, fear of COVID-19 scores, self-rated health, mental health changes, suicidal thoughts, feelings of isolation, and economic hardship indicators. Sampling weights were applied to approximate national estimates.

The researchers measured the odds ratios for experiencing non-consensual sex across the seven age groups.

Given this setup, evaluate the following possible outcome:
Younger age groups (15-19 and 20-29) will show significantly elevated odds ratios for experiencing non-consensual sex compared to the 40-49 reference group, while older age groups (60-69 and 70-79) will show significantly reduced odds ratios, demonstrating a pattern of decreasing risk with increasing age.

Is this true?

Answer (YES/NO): NO